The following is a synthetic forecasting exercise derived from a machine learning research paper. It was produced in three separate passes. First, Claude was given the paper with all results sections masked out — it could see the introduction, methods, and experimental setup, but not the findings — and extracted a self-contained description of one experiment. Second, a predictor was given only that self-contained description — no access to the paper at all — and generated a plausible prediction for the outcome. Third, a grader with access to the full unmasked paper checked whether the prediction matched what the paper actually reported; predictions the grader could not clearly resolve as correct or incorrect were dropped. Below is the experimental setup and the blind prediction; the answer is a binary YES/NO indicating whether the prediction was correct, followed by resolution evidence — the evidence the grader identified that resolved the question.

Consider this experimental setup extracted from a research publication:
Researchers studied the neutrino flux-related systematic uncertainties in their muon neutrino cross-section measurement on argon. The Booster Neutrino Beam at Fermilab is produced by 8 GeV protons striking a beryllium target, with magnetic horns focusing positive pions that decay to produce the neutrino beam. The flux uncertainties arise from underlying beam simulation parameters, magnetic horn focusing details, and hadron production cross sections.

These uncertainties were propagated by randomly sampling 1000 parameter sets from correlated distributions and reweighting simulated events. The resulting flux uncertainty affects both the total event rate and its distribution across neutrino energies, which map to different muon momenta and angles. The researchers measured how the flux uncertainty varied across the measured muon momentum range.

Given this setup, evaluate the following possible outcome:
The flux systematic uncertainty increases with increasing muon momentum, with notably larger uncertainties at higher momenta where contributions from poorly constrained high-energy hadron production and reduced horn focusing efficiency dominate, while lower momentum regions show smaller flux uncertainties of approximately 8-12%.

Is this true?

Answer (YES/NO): NO